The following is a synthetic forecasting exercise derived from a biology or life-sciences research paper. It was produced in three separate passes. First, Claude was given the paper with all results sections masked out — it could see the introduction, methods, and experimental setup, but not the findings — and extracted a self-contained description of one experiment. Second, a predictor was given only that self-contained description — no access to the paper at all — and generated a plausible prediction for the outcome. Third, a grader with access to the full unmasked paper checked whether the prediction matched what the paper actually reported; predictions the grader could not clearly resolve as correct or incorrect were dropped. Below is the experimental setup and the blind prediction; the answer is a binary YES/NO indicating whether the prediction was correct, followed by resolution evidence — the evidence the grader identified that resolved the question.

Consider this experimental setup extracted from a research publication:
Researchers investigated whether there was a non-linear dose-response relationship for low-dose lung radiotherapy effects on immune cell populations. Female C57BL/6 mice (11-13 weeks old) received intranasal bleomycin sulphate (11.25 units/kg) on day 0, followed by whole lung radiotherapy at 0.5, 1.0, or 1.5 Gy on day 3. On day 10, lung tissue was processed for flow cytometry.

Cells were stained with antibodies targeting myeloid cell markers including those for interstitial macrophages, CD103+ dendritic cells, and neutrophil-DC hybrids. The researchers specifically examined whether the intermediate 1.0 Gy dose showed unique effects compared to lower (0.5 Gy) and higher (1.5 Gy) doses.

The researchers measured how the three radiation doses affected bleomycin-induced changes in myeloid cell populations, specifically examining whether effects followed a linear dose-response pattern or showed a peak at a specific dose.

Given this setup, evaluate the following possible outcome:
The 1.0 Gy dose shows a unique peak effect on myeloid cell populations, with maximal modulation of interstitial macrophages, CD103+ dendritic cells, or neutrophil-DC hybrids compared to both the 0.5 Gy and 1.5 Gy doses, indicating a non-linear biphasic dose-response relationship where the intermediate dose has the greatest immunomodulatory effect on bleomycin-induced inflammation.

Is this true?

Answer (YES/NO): YES